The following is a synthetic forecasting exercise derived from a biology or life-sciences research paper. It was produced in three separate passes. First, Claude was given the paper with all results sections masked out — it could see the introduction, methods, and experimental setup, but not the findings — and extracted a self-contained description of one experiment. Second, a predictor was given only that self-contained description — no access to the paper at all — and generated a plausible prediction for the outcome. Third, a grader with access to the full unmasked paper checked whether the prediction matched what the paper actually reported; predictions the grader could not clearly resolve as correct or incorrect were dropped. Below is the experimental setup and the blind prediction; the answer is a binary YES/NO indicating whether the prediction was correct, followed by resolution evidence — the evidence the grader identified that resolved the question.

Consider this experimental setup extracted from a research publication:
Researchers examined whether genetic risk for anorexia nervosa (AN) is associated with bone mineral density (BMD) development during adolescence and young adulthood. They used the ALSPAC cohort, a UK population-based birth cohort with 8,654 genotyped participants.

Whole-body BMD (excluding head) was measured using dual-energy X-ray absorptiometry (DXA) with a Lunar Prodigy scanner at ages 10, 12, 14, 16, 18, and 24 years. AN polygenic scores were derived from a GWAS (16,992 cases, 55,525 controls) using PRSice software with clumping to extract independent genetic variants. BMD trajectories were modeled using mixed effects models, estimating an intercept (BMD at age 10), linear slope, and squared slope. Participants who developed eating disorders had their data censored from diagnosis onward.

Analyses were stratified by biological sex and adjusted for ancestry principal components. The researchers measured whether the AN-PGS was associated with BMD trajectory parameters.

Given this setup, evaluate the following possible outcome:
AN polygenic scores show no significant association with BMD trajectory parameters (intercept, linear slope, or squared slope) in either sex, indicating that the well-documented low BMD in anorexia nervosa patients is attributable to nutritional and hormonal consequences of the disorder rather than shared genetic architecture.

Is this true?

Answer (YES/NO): YES